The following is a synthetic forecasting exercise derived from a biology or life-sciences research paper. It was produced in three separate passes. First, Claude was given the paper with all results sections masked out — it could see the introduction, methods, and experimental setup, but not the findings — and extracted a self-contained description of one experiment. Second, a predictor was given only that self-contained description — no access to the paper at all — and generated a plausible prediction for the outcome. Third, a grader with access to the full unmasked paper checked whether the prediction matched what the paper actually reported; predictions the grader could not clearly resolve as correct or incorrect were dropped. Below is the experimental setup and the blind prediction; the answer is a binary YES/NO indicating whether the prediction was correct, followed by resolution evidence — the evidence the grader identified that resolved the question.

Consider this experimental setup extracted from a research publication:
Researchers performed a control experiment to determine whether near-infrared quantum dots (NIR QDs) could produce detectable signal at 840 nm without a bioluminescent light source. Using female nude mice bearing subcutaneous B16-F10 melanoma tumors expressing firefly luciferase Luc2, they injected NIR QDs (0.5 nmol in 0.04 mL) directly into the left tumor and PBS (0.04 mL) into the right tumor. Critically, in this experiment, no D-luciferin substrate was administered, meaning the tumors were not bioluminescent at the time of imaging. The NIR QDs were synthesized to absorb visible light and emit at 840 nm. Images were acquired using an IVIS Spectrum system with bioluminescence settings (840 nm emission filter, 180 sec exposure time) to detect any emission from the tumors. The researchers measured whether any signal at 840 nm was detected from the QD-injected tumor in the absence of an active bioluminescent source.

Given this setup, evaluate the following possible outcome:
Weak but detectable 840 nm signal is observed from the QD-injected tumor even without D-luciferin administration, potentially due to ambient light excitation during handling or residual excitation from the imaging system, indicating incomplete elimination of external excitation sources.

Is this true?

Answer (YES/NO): NO